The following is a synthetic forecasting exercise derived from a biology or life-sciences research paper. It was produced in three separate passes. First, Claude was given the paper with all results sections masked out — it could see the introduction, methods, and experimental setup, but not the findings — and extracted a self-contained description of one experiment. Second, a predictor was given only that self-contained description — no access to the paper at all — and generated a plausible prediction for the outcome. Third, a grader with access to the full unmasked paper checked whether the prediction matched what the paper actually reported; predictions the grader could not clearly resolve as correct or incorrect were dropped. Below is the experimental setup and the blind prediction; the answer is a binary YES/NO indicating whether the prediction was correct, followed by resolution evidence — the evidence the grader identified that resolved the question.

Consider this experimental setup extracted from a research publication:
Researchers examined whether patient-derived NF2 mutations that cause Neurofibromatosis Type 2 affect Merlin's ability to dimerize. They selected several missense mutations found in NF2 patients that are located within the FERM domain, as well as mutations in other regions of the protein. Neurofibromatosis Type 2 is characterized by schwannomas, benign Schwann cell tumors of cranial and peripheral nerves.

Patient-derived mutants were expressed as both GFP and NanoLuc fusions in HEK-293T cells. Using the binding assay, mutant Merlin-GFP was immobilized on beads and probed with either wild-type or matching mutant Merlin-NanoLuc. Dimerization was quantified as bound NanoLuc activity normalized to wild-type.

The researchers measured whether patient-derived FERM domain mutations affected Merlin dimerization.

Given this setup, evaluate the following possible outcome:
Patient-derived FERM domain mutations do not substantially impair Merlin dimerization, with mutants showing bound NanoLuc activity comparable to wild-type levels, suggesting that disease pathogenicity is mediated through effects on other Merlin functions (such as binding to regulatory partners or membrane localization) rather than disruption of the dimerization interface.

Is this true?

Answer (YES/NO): NO